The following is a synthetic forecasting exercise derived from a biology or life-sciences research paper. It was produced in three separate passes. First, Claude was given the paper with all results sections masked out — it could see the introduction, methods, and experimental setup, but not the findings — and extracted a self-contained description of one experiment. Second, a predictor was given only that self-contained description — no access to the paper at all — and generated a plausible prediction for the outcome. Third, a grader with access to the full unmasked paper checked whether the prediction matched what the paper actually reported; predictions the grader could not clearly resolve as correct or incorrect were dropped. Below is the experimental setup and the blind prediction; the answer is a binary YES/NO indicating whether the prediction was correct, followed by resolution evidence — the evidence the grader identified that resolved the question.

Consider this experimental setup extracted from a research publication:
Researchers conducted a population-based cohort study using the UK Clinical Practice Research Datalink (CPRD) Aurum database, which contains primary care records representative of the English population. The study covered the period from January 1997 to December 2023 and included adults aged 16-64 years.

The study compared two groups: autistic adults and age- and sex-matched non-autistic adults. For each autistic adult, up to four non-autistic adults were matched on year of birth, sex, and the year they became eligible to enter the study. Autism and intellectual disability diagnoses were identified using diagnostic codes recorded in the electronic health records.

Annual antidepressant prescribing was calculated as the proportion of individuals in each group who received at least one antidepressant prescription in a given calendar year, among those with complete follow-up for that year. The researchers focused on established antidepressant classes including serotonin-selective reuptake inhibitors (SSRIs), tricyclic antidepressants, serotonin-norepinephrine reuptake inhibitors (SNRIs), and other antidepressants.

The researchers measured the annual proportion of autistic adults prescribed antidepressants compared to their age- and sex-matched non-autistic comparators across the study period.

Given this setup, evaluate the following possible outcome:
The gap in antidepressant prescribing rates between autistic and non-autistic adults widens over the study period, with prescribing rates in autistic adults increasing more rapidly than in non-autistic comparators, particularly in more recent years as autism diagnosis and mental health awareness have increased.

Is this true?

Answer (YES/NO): NO